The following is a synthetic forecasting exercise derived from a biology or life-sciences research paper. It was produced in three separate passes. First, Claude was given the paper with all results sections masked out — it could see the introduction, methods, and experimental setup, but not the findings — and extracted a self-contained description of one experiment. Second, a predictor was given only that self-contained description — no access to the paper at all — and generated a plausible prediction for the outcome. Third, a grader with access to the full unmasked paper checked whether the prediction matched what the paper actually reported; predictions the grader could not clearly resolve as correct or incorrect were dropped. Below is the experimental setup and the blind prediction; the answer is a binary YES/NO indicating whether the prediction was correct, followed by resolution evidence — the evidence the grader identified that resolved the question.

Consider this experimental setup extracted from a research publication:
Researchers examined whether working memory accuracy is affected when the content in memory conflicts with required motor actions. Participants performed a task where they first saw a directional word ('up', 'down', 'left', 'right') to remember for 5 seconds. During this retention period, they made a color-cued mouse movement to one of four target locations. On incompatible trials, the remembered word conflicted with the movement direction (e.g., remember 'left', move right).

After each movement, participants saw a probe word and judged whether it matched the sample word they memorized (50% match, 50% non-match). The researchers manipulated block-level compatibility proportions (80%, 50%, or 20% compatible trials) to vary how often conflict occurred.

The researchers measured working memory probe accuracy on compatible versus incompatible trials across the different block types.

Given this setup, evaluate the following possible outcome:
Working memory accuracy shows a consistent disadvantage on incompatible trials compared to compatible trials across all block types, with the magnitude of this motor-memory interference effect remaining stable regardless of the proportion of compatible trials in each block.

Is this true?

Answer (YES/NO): YES